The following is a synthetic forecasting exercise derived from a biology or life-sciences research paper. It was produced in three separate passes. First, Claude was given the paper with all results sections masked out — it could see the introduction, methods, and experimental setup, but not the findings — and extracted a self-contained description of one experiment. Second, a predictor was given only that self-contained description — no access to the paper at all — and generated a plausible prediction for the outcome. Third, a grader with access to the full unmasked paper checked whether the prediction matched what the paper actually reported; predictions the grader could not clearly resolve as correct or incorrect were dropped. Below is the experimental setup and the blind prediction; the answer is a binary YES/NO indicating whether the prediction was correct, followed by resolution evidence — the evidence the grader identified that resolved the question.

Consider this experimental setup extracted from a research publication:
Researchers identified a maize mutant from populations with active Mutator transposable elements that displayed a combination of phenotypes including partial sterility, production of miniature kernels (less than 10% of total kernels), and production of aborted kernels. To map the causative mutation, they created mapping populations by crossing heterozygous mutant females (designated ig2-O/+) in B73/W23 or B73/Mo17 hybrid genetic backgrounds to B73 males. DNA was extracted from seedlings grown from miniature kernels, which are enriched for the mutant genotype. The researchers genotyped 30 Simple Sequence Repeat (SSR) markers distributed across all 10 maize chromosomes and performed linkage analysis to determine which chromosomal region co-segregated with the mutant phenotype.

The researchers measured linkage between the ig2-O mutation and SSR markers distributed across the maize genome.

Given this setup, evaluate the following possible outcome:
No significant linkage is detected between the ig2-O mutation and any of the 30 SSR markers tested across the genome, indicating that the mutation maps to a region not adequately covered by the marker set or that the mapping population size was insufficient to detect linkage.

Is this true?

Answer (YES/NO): NO